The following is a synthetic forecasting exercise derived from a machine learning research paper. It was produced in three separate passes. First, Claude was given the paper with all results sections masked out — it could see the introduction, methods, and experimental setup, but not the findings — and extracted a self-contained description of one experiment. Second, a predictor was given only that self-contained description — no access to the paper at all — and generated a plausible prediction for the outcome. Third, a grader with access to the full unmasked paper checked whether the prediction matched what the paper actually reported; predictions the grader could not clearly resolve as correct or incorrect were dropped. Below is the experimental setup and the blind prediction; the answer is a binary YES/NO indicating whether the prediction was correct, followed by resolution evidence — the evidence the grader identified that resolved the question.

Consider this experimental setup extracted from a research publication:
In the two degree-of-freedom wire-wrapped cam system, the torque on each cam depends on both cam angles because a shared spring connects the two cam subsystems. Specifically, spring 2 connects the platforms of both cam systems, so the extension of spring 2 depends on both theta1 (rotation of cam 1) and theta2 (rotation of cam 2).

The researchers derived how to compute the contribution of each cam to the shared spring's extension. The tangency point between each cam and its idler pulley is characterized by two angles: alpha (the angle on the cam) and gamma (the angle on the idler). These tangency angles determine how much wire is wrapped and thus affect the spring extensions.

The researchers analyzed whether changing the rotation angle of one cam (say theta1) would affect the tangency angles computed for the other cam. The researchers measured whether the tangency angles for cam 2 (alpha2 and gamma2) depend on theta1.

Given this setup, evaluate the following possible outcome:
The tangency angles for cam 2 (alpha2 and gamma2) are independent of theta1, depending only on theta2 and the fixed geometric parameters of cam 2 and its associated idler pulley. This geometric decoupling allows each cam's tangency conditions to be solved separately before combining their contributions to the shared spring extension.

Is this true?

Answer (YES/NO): YES